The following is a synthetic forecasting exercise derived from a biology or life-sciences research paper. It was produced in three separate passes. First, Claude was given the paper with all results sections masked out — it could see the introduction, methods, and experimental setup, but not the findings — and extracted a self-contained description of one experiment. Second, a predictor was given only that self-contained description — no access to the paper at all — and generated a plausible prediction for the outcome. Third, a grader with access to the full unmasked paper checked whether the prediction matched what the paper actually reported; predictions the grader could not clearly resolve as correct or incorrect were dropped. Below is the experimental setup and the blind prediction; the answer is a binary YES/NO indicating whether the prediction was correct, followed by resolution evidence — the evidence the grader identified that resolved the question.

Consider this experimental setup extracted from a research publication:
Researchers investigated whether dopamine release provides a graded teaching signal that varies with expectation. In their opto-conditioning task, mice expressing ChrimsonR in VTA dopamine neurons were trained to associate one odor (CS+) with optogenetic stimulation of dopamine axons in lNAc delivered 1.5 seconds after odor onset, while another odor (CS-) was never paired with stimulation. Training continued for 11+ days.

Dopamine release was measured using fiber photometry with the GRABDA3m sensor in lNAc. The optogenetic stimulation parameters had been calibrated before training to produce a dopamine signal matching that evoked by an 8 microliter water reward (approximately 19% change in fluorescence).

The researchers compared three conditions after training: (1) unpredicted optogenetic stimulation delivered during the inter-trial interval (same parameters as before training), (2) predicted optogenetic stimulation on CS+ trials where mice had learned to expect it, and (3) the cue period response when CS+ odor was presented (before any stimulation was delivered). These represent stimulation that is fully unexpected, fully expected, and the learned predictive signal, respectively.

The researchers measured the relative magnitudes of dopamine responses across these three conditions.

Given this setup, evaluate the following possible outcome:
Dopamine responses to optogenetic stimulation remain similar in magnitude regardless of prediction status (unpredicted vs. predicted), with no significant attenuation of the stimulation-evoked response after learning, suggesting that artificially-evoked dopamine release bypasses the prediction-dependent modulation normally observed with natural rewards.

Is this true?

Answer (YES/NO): NO